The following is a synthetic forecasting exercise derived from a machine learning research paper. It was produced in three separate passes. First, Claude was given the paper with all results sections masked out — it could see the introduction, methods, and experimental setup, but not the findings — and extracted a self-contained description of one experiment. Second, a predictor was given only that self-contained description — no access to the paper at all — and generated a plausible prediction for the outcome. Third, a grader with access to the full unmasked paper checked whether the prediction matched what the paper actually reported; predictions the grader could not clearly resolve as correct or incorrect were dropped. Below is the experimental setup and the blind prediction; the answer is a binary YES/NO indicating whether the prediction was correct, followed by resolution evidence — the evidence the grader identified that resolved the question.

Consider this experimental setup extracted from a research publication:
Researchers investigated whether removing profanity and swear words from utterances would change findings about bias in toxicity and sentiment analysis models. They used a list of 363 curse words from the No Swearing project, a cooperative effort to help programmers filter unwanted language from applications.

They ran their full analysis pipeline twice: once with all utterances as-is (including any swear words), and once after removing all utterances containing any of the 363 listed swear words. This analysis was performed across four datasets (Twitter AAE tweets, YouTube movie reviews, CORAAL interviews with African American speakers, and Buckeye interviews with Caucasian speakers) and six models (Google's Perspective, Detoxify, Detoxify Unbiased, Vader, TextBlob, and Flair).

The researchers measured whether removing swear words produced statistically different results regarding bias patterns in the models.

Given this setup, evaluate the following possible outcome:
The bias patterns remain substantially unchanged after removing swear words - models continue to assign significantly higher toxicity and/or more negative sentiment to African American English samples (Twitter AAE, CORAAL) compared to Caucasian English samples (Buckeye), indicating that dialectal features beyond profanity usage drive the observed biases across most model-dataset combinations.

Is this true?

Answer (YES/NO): YES